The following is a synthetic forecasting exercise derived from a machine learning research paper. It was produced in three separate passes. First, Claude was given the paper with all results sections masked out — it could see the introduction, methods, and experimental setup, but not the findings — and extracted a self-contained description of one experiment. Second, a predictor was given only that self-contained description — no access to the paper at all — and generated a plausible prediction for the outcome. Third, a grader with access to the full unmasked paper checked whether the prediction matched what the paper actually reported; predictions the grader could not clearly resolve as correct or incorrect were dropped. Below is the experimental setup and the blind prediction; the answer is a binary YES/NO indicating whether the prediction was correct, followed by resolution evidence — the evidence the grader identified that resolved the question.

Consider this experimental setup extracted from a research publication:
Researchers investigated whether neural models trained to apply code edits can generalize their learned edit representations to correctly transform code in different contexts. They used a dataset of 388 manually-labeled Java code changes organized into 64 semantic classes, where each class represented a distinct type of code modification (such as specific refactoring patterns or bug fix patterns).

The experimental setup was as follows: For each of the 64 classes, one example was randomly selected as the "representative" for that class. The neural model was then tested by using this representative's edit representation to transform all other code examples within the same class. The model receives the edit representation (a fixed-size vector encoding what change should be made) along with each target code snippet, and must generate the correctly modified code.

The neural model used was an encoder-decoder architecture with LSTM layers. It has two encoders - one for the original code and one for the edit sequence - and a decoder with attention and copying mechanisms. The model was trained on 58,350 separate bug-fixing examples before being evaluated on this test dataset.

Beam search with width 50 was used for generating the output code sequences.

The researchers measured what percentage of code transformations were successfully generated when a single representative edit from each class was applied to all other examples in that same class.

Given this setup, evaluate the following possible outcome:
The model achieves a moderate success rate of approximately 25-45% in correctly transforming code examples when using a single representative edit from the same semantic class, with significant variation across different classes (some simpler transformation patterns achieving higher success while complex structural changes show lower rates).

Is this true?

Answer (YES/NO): NO